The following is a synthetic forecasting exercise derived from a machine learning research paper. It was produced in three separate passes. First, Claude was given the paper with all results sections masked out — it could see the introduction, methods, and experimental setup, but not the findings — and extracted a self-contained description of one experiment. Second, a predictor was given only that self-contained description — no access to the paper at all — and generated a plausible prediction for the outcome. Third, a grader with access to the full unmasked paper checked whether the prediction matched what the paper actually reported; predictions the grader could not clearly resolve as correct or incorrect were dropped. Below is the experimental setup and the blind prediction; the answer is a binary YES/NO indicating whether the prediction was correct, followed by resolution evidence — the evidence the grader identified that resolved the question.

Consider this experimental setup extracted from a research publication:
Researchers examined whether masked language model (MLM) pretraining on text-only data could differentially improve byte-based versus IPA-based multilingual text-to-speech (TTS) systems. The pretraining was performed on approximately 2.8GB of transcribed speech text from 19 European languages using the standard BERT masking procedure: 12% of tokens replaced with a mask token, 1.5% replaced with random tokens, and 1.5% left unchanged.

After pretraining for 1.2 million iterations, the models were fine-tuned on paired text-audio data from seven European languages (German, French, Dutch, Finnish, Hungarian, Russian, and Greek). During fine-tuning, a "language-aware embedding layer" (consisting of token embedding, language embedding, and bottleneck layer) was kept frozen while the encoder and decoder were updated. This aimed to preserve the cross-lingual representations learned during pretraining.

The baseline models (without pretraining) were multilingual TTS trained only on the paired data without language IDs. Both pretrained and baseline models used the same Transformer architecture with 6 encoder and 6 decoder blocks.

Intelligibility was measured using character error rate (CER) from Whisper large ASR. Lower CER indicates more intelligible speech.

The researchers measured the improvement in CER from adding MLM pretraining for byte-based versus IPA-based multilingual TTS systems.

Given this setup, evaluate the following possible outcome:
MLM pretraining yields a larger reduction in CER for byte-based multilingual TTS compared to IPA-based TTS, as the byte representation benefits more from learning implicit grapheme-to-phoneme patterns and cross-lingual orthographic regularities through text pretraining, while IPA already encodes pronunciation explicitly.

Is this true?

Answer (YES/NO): YES